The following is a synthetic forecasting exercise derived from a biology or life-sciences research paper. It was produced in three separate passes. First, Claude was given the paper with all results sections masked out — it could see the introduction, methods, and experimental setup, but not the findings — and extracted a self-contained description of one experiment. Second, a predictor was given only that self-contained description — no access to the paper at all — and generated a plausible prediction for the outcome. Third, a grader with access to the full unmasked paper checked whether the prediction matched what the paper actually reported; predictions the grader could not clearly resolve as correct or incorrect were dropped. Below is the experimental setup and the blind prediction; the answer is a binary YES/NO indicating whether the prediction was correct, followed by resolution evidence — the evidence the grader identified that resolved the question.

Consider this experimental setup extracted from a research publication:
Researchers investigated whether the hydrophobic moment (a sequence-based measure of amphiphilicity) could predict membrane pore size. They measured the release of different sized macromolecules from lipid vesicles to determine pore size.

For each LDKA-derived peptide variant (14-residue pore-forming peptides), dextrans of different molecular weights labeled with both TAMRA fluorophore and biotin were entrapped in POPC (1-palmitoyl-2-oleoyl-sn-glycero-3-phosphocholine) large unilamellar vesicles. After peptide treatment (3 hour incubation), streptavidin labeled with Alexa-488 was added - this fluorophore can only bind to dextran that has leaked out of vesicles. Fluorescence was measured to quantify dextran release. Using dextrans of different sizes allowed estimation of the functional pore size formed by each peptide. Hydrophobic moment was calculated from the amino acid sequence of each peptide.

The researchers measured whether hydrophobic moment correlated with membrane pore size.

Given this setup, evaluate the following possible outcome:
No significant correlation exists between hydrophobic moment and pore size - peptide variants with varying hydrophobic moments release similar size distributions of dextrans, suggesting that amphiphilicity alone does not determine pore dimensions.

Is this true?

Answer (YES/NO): YES